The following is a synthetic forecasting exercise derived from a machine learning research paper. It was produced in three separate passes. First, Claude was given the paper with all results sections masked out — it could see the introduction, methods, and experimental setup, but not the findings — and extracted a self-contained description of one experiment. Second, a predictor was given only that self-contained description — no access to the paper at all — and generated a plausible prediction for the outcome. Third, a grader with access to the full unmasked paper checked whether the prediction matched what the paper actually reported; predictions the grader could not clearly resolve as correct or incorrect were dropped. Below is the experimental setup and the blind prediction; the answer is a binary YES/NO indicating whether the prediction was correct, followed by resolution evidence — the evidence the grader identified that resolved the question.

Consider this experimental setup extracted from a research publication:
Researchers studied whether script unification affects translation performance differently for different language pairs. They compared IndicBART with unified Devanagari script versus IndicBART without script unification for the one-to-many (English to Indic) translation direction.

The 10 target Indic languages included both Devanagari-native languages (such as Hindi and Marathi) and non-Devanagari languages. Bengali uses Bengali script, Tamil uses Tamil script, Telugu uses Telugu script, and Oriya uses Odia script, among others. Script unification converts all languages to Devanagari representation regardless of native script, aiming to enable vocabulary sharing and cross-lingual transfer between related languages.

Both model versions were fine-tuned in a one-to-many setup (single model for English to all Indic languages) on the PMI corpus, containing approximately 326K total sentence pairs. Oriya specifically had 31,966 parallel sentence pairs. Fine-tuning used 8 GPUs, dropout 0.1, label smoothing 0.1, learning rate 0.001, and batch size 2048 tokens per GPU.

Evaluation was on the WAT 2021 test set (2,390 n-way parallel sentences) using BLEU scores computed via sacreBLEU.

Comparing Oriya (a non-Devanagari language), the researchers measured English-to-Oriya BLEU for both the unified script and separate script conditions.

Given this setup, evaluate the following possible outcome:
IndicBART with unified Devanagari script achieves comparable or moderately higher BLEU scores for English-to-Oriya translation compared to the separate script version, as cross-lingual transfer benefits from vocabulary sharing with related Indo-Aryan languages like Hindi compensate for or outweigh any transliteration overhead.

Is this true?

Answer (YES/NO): NO